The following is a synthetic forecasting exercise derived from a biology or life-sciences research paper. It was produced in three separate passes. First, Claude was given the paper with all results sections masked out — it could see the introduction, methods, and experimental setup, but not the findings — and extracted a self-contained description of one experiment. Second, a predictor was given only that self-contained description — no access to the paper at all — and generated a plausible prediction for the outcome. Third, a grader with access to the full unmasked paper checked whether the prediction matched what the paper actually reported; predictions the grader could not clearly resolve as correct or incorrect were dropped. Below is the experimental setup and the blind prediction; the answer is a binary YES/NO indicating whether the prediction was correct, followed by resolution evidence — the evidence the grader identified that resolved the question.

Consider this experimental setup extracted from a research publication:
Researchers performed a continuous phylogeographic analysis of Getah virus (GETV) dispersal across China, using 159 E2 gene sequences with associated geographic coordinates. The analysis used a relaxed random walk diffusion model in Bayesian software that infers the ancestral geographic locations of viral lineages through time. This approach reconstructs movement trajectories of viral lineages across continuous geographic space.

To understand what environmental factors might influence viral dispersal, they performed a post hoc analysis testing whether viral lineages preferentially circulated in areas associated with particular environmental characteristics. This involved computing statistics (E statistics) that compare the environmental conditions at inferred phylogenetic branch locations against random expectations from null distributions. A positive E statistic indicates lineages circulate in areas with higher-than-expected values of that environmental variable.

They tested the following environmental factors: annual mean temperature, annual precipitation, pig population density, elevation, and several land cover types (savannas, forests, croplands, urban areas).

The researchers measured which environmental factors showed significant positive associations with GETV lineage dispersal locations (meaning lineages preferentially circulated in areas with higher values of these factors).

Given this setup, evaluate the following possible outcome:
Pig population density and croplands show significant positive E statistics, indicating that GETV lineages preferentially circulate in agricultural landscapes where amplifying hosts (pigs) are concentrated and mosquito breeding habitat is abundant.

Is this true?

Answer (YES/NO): NO